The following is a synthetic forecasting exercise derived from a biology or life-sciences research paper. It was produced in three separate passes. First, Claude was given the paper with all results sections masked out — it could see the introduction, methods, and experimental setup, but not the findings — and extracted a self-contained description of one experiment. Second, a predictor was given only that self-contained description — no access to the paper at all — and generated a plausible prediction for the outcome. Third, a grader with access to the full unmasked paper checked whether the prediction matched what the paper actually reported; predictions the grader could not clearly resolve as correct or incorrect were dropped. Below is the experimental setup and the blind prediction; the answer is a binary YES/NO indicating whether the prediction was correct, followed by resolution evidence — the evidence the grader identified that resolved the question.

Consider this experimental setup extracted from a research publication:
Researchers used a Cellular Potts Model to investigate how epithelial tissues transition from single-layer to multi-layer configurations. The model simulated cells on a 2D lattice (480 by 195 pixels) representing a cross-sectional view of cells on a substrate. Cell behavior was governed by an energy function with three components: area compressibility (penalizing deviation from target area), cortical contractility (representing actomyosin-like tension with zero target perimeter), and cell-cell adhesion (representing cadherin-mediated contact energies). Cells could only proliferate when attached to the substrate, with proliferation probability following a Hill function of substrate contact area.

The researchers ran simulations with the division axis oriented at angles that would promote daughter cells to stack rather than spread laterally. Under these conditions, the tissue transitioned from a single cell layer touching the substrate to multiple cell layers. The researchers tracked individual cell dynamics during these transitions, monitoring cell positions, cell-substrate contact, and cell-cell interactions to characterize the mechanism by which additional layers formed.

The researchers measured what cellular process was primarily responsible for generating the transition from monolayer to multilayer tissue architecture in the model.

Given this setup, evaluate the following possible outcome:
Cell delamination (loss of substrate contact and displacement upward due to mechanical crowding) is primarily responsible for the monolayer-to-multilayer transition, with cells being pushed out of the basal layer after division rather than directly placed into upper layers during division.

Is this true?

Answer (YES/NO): YES